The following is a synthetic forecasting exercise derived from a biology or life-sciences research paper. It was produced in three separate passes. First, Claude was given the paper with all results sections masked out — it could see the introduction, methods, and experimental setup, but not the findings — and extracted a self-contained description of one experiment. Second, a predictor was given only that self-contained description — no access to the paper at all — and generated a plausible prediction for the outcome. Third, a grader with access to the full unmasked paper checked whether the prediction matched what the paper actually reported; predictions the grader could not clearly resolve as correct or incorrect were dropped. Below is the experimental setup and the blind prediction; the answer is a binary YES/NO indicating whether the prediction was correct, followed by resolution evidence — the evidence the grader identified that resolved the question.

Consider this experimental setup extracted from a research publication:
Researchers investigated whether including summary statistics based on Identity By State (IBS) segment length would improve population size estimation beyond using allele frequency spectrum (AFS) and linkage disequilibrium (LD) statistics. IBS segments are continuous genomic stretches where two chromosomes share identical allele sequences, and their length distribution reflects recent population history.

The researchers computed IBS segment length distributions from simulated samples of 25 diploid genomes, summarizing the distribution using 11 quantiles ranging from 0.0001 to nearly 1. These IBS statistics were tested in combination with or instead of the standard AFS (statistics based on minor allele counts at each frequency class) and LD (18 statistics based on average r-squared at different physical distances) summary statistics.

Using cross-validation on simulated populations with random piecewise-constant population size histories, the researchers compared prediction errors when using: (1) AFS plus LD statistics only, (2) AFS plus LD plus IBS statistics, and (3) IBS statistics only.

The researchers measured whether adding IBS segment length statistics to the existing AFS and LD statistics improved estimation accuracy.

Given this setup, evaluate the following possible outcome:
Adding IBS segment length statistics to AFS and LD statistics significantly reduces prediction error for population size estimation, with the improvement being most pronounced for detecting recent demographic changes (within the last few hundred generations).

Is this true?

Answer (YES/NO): NO